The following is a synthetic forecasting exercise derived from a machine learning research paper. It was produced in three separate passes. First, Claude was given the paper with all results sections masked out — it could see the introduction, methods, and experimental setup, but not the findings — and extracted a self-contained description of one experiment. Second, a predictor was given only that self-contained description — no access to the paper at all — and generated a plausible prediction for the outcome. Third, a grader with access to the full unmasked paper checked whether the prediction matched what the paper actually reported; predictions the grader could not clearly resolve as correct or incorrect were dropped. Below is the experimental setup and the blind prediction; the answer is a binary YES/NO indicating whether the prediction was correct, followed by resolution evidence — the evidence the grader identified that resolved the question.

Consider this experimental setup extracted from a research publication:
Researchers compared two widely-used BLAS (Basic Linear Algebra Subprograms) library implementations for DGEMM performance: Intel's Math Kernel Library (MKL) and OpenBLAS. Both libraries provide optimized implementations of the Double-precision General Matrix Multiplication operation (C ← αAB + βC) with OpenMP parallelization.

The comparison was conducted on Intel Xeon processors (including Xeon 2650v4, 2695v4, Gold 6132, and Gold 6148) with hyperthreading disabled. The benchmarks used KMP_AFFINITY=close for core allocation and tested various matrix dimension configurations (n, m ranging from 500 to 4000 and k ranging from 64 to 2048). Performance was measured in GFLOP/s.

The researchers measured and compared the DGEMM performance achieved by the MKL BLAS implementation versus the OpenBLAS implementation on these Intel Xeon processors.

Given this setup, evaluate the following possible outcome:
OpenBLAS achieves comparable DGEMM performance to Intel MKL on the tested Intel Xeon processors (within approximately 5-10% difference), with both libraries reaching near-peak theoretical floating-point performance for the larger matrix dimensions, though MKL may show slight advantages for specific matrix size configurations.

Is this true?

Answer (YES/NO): NO